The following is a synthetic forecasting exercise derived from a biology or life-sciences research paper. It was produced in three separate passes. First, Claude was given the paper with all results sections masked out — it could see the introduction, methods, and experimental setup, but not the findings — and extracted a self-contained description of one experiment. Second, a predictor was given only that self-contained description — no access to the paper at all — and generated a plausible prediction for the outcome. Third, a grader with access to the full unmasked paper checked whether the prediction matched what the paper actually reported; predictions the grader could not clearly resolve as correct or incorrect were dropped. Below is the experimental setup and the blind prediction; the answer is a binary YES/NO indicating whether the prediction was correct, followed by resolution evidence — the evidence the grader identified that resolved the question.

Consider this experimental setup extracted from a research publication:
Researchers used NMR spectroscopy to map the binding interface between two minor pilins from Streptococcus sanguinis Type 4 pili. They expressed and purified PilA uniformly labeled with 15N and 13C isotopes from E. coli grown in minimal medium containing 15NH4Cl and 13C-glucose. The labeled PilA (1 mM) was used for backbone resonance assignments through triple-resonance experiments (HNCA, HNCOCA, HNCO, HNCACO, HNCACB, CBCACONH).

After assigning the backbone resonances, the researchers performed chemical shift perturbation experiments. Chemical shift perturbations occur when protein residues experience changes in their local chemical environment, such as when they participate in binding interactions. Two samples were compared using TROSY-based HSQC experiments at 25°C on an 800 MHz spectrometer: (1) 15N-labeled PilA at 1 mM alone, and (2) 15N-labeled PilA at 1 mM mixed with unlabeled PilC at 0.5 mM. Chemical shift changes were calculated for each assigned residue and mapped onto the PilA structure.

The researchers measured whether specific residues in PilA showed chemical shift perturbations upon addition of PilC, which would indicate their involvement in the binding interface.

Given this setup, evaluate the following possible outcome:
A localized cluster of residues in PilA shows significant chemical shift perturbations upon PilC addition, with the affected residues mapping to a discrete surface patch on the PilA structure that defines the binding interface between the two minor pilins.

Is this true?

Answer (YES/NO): YES